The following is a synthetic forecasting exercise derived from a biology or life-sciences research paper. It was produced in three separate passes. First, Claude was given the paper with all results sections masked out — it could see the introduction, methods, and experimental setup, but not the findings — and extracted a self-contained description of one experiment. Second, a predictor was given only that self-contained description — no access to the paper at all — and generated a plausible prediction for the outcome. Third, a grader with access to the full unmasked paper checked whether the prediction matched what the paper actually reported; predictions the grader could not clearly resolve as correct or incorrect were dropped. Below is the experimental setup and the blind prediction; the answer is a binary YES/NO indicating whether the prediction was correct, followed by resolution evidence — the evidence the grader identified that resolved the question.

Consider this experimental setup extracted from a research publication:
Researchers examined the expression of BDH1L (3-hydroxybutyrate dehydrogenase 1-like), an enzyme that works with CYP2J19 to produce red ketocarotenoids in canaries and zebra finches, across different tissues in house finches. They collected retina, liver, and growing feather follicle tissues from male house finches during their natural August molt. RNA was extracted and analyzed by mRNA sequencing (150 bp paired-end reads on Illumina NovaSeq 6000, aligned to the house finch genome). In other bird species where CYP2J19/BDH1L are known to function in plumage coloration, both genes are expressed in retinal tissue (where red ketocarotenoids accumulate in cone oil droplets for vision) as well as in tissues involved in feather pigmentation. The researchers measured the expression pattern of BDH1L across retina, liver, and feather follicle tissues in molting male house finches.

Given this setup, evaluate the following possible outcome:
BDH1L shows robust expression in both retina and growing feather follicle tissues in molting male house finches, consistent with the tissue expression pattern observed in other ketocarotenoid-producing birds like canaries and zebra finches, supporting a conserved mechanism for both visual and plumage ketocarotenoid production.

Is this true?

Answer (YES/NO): NO